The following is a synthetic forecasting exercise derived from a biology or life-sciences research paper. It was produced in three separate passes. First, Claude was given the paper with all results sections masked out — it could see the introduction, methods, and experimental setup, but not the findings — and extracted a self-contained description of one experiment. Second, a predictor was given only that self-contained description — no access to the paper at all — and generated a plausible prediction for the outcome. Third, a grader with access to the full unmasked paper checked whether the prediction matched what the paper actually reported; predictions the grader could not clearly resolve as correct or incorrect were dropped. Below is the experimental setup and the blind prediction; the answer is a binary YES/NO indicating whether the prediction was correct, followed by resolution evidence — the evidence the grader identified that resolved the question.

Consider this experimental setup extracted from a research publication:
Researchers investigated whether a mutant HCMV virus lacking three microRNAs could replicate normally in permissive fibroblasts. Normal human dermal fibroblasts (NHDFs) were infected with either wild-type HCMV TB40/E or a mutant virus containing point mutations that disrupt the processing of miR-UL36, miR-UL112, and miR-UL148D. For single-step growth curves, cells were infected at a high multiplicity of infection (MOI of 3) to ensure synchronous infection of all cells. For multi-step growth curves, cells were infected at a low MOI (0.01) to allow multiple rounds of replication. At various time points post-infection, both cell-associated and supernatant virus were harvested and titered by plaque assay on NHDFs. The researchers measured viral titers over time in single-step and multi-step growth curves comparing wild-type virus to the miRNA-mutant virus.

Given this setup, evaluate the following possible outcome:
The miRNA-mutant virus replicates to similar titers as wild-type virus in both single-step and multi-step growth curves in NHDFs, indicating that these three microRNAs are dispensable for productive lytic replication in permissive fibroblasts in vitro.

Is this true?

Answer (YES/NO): YES